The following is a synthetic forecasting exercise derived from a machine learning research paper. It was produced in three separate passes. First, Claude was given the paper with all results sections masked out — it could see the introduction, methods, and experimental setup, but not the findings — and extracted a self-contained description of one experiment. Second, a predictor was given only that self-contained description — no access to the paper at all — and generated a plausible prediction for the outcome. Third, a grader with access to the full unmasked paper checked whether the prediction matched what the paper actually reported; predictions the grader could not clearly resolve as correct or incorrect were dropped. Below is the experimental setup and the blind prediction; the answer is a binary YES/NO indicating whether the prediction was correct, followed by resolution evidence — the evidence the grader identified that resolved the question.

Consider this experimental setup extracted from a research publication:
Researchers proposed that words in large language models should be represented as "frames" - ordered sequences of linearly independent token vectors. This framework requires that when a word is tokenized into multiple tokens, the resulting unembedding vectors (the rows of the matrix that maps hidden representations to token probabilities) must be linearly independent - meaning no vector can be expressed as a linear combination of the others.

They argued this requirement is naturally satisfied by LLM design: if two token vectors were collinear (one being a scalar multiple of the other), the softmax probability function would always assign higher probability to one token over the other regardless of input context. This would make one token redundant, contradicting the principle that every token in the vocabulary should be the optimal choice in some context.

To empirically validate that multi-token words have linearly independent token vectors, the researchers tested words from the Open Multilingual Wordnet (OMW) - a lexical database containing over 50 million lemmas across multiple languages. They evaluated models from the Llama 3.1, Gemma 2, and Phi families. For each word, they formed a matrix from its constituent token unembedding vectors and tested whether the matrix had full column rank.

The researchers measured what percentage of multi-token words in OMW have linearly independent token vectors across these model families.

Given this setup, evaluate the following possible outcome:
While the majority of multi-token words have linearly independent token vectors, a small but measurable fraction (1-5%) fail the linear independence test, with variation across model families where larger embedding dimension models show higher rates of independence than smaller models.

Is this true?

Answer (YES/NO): NO